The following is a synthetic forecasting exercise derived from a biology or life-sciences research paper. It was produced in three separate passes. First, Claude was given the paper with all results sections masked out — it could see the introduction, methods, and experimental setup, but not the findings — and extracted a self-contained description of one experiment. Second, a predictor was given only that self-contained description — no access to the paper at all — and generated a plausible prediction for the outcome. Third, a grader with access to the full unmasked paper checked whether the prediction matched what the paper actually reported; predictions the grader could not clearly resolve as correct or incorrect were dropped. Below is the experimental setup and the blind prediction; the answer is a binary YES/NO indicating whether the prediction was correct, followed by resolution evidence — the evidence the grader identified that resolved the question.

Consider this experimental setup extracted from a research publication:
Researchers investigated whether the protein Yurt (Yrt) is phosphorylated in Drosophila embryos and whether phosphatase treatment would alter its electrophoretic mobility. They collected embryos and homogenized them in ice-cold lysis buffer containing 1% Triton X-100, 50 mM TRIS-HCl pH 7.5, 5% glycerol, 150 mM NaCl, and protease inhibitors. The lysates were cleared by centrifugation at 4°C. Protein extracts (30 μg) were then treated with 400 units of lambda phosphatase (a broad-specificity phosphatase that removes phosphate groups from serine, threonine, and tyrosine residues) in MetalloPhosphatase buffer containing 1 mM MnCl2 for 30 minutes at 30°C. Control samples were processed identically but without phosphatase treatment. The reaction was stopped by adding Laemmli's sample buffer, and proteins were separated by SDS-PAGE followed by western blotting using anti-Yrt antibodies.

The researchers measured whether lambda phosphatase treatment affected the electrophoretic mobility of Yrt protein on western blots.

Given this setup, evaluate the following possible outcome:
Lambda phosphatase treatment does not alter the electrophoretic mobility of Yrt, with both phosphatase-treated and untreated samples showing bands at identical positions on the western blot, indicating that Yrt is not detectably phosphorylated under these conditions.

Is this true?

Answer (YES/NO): NO